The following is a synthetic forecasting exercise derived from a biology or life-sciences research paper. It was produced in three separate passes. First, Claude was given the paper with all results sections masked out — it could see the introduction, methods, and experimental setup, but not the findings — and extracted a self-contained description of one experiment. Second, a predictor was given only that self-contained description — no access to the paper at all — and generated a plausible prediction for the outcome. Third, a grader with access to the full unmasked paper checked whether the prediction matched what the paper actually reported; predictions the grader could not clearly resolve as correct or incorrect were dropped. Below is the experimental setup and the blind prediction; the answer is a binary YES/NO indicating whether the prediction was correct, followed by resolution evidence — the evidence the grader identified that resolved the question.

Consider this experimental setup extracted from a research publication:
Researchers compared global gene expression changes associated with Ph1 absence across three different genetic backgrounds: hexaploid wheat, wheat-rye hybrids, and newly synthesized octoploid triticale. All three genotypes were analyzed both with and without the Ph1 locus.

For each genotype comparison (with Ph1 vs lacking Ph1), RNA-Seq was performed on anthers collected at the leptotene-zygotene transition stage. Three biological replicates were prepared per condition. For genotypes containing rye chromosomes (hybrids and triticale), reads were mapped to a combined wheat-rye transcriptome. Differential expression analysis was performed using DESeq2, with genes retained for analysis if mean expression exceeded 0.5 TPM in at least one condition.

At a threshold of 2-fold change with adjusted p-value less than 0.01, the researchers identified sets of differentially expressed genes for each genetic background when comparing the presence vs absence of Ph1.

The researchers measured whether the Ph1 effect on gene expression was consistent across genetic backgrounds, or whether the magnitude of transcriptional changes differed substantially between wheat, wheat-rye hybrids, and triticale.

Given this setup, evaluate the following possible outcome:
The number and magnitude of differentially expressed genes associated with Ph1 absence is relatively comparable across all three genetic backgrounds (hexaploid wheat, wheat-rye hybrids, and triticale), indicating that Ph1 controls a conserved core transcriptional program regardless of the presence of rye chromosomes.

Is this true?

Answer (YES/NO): NO